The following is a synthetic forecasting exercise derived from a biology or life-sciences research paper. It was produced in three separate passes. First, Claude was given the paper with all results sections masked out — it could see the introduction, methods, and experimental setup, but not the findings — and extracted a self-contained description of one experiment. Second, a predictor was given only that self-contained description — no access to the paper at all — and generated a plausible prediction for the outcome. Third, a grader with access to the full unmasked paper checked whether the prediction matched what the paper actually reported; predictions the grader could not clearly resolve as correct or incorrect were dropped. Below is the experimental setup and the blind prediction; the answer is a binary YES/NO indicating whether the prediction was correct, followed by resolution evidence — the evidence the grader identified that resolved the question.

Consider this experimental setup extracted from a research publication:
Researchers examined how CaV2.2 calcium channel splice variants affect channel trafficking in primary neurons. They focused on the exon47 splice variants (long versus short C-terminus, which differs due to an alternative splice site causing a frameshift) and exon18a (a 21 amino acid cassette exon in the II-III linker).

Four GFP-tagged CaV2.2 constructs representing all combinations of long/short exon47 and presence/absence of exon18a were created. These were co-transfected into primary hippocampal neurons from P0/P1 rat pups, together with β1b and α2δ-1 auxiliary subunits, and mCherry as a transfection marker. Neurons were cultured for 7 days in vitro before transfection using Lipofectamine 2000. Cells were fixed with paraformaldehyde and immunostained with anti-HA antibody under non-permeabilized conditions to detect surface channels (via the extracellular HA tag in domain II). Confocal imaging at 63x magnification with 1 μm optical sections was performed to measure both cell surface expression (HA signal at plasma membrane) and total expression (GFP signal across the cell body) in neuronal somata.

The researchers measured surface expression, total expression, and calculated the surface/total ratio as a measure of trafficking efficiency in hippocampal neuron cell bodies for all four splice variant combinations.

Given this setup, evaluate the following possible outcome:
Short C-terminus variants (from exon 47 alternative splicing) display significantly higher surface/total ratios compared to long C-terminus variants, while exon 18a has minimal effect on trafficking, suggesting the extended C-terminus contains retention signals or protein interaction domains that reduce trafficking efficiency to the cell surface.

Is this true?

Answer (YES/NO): NO